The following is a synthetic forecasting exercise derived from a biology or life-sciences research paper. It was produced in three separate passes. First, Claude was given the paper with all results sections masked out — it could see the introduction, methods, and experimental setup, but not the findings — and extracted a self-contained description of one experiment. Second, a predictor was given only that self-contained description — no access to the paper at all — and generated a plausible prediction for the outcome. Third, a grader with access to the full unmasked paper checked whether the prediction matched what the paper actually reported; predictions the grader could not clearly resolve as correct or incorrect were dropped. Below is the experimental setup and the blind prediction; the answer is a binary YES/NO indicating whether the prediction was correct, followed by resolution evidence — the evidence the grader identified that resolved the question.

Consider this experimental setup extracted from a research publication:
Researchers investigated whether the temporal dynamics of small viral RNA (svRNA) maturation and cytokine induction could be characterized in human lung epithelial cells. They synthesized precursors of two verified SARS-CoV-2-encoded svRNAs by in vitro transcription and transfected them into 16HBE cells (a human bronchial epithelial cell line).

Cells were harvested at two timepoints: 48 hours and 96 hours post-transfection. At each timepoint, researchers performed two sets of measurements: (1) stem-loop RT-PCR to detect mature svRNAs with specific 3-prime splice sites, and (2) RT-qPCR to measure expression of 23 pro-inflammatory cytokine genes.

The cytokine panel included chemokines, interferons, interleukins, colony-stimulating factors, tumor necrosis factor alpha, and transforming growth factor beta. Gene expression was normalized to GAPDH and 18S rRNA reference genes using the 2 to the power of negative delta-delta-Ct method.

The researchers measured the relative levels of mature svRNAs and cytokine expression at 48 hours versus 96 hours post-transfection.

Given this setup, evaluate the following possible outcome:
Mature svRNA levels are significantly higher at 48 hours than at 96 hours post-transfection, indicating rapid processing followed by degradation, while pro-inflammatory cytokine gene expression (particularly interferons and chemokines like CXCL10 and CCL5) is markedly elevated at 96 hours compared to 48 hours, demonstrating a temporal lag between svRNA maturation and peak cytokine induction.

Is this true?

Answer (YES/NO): NO